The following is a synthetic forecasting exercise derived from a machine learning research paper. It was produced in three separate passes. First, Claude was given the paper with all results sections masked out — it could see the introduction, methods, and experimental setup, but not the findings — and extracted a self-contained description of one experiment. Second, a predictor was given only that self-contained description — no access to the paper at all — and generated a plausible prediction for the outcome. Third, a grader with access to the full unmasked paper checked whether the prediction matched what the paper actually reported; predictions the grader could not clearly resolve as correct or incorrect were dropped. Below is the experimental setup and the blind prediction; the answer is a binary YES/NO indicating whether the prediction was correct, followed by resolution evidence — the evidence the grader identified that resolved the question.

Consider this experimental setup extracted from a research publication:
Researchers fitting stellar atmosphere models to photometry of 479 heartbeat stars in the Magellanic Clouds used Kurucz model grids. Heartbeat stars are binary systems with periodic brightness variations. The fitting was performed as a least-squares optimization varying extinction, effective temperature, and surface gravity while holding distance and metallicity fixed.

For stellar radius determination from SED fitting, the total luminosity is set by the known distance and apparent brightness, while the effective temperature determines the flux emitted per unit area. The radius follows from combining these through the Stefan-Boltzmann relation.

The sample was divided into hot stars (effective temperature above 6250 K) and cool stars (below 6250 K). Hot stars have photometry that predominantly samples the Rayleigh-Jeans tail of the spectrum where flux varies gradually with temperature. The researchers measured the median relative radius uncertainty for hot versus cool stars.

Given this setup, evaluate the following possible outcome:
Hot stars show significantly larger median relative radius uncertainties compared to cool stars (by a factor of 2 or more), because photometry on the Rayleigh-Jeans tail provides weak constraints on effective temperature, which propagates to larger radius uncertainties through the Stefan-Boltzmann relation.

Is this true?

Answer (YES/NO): YES